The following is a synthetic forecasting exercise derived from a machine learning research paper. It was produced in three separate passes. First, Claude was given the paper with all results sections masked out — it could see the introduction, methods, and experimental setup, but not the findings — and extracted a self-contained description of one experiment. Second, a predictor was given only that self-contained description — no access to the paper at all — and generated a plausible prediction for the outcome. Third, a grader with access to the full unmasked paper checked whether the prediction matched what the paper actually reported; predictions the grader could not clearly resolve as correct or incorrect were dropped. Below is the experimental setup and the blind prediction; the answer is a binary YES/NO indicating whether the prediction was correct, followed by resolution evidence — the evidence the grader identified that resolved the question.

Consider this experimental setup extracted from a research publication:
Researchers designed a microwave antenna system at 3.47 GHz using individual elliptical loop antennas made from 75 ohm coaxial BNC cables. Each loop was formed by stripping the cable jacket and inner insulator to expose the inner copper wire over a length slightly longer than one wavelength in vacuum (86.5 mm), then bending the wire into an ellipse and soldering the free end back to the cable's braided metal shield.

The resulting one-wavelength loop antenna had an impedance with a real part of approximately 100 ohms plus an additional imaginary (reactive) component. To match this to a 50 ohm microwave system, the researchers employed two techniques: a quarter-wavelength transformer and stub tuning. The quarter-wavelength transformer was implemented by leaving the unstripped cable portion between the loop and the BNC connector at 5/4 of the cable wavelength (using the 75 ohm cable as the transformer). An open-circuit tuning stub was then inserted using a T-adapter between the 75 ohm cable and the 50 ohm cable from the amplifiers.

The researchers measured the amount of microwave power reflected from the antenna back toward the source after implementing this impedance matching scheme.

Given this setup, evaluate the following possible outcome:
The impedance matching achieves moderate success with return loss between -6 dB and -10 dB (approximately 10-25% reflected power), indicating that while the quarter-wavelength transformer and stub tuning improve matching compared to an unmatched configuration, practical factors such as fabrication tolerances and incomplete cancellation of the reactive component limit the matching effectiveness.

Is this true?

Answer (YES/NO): NO